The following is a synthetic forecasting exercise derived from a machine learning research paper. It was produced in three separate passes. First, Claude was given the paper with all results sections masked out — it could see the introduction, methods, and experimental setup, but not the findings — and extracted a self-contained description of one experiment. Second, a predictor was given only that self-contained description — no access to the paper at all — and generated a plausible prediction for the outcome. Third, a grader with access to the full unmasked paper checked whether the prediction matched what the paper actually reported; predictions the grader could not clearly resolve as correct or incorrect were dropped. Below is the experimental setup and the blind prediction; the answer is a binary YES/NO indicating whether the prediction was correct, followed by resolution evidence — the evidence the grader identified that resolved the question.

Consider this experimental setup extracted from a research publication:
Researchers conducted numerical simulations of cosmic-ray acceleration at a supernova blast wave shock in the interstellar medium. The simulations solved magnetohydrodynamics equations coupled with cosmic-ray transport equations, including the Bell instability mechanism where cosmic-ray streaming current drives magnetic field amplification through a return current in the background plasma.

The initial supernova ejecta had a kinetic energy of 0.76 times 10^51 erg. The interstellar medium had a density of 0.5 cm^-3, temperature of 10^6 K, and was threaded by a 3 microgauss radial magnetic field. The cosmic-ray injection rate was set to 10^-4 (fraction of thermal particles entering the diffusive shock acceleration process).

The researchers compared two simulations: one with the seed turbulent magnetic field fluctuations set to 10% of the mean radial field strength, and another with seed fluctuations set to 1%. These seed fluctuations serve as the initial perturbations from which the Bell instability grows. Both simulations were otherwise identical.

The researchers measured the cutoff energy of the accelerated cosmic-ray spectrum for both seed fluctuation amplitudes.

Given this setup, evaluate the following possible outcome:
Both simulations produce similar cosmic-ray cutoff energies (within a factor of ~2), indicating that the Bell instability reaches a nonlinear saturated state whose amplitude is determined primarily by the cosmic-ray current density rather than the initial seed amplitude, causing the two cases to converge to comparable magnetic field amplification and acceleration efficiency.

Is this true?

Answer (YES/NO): NO